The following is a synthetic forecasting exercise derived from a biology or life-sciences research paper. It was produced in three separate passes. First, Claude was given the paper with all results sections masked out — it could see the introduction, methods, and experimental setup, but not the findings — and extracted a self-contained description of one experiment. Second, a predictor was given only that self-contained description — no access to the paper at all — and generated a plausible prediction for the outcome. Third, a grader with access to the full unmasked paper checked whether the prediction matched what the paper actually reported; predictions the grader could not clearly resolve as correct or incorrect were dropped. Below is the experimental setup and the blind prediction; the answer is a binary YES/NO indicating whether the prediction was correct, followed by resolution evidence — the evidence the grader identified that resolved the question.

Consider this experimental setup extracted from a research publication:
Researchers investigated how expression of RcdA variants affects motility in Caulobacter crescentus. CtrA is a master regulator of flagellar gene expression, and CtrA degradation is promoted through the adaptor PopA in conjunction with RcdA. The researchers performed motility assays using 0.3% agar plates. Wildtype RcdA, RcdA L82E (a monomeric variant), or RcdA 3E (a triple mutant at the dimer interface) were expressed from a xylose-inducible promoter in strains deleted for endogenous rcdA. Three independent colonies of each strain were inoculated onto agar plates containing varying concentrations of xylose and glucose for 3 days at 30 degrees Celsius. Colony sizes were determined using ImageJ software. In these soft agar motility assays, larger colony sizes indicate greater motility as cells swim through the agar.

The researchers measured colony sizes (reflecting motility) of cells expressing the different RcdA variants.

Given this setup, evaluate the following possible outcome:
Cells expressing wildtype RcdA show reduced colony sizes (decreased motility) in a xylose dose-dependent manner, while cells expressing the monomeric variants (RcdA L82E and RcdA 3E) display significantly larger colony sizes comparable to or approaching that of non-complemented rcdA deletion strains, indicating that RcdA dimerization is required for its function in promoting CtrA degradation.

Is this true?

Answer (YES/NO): NO